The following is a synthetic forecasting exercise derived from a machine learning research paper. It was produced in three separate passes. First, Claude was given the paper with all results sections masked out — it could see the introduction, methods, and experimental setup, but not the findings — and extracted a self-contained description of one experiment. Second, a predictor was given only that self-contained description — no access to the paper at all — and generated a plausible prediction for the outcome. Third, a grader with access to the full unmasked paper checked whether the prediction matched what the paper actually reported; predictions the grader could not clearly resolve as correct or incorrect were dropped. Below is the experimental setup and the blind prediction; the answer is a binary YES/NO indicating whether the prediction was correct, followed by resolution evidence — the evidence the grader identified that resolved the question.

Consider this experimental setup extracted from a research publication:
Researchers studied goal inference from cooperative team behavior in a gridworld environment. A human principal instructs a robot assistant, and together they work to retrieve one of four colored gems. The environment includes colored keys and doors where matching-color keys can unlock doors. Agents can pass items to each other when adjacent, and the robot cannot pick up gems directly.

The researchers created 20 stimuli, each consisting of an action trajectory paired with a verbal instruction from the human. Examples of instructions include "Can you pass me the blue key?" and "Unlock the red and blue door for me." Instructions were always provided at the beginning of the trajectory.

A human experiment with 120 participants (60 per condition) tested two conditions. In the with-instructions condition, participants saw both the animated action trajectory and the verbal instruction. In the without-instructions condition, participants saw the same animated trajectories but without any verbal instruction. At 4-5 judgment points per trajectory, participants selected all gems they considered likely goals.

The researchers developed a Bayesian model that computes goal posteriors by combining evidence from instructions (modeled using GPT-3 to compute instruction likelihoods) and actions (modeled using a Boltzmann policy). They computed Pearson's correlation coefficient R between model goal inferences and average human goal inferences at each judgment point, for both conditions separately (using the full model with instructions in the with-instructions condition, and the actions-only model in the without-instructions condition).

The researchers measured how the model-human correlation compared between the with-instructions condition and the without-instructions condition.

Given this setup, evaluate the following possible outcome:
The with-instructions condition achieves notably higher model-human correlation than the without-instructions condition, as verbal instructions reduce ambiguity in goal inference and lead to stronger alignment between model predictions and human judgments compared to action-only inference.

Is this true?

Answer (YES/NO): YES